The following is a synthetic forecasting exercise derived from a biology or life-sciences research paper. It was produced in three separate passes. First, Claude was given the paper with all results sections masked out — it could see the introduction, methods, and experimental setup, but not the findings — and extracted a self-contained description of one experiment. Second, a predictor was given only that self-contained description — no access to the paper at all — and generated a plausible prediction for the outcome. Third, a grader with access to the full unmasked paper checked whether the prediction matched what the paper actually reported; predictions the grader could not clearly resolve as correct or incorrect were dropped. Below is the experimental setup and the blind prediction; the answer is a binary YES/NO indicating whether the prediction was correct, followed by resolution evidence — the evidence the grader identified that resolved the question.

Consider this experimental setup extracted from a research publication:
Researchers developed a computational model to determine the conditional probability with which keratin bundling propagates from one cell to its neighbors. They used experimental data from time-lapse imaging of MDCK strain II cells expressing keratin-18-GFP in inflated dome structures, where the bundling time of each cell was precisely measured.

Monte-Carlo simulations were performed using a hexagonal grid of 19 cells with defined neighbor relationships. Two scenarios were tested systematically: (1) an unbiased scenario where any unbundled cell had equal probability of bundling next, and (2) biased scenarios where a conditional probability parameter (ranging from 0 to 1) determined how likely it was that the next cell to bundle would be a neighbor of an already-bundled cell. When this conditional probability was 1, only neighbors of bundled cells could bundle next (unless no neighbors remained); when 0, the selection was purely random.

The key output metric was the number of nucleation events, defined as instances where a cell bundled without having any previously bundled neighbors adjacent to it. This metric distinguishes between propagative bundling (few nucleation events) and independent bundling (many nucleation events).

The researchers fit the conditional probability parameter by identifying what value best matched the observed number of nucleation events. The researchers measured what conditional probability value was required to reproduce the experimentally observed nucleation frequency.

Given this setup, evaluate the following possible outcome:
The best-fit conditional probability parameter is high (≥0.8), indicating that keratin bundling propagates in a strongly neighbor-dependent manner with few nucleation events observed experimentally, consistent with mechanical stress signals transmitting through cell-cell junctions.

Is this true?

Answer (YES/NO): NO